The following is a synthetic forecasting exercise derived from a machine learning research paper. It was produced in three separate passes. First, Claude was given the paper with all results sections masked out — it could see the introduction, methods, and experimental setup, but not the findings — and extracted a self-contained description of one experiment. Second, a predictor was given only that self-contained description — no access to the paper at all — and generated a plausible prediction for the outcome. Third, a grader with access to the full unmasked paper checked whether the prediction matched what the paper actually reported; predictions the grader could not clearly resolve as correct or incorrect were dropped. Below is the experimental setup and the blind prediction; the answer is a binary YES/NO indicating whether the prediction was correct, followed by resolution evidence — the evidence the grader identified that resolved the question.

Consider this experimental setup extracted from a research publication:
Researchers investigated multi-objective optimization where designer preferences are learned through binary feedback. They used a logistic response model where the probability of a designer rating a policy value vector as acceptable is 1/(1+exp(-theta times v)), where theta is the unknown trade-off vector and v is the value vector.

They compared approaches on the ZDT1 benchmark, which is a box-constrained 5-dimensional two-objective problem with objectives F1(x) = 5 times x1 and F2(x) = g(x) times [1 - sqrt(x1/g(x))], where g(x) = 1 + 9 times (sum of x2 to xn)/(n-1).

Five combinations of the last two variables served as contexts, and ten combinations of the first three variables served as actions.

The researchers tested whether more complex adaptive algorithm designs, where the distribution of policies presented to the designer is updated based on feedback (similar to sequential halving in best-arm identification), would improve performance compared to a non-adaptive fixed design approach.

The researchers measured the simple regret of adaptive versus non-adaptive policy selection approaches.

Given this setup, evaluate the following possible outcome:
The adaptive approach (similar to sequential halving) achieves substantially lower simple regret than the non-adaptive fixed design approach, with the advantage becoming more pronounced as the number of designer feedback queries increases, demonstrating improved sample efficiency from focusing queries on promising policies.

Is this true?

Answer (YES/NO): NO